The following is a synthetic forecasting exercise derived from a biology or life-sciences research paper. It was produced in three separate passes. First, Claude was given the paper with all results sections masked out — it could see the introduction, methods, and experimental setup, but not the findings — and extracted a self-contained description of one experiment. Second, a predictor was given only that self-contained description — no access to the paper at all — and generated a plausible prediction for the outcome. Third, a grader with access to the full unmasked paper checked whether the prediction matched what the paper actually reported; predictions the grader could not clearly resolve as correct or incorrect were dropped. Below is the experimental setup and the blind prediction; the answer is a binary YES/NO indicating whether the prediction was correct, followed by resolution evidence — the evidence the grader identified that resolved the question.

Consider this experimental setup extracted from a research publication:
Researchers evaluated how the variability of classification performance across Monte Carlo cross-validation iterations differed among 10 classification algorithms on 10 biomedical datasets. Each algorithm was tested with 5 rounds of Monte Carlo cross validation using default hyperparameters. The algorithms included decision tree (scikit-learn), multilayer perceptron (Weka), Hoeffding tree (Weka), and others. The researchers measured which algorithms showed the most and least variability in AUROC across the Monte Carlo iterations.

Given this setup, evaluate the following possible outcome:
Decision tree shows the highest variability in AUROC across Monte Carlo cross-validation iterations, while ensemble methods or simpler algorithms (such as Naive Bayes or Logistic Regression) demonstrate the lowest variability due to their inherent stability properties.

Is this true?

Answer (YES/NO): NO